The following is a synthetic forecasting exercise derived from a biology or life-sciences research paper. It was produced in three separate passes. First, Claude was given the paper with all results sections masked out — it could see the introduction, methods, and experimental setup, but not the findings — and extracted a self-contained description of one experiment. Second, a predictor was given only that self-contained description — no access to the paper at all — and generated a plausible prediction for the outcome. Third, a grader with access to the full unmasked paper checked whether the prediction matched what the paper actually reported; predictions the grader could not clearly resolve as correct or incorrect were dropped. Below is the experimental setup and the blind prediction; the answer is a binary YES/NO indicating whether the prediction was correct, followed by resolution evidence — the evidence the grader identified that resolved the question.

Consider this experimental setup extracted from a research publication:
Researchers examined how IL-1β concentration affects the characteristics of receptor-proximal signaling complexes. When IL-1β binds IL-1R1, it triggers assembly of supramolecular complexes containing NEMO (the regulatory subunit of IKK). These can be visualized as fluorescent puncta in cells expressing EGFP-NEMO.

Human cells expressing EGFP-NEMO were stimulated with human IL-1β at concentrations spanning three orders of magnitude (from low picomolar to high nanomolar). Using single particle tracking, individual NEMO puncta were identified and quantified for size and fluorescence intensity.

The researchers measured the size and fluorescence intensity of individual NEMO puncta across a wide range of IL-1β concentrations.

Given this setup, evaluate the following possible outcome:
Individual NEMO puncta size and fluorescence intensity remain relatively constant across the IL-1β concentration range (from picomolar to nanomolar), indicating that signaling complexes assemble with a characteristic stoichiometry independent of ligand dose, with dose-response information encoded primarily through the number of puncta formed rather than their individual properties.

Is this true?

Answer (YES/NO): YES